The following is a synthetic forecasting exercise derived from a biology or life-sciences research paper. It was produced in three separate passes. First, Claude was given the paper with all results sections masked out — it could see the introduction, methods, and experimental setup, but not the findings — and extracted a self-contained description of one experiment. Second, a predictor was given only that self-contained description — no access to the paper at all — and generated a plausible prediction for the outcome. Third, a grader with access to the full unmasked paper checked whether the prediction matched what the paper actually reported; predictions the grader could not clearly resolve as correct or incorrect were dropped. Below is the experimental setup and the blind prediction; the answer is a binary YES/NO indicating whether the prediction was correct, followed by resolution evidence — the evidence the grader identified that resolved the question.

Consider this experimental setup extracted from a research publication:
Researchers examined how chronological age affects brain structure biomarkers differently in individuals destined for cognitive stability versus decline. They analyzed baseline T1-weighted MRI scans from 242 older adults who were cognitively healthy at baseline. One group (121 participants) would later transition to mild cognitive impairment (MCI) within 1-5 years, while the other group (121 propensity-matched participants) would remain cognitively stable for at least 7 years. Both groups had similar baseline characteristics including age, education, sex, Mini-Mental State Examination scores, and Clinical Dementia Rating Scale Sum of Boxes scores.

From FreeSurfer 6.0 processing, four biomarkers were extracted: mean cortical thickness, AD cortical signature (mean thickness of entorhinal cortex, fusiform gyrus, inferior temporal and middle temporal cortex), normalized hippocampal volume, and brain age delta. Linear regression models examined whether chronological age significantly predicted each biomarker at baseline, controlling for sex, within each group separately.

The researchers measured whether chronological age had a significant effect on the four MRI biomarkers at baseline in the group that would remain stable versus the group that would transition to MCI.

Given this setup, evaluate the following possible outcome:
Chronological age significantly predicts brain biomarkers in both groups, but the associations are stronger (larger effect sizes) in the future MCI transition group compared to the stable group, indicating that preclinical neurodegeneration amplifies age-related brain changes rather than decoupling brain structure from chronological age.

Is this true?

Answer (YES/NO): NO